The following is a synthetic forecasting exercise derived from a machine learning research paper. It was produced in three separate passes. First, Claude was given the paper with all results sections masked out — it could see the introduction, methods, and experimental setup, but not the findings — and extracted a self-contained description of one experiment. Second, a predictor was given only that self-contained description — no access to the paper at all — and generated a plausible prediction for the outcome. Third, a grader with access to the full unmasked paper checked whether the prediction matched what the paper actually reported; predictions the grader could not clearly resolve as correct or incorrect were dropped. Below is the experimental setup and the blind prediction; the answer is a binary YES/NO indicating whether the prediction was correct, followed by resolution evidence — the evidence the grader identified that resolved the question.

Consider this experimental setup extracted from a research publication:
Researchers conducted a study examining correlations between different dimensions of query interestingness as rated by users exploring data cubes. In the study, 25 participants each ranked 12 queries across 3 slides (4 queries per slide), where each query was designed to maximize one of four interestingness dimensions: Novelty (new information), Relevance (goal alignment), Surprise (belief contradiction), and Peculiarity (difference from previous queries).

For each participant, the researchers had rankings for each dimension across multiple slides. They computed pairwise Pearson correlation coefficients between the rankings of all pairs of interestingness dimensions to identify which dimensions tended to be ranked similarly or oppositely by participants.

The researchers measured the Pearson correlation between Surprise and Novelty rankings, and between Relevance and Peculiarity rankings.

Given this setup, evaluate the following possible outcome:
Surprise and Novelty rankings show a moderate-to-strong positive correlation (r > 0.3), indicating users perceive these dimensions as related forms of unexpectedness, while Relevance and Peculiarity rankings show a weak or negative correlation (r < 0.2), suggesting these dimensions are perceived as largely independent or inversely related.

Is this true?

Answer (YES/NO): NO